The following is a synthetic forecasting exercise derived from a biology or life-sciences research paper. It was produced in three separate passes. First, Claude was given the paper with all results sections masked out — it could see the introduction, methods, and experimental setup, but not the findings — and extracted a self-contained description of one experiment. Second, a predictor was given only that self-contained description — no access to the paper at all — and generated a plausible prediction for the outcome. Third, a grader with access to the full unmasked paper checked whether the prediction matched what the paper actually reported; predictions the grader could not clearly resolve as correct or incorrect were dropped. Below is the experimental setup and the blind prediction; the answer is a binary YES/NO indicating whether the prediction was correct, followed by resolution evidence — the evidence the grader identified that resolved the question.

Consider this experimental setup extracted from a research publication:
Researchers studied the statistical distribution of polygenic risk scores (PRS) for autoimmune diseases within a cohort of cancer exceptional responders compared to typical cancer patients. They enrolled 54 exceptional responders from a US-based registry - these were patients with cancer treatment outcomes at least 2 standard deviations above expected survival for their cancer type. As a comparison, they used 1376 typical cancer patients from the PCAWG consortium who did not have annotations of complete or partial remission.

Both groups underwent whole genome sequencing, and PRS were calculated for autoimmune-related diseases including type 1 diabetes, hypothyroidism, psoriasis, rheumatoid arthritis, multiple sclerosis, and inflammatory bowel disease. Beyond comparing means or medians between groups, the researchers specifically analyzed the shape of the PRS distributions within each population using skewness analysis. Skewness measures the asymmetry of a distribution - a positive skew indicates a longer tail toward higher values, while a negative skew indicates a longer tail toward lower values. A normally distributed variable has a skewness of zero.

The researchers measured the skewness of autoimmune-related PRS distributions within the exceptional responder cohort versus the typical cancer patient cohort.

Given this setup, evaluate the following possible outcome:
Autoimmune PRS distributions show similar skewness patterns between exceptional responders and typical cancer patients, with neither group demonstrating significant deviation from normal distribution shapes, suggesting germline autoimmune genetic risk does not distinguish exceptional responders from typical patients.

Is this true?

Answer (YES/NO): NO